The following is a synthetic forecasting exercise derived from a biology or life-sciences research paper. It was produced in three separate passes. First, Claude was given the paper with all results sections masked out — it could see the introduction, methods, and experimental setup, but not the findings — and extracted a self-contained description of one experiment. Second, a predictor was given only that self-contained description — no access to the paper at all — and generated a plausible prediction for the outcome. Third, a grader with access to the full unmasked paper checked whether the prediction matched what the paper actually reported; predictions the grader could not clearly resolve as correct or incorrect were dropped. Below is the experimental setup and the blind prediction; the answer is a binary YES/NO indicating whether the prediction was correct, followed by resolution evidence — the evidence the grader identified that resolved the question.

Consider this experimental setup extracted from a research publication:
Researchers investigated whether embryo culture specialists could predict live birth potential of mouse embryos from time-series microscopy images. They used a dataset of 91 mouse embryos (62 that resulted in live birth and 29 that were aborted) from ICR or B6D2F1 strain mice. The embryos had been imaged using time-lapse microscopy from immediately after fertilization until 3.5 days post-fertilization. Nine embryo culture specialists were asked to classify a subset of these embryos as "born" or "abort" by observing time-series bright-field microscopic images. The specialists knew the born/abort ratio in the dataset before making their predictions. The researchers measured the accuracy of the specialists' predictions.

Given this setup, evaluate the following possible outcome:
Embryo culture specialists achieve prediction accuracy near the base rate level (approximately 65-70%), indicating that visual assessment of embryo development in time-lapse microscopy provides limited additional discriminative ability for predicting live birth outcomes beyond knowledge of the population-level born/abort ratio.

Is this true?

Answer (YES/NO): NO